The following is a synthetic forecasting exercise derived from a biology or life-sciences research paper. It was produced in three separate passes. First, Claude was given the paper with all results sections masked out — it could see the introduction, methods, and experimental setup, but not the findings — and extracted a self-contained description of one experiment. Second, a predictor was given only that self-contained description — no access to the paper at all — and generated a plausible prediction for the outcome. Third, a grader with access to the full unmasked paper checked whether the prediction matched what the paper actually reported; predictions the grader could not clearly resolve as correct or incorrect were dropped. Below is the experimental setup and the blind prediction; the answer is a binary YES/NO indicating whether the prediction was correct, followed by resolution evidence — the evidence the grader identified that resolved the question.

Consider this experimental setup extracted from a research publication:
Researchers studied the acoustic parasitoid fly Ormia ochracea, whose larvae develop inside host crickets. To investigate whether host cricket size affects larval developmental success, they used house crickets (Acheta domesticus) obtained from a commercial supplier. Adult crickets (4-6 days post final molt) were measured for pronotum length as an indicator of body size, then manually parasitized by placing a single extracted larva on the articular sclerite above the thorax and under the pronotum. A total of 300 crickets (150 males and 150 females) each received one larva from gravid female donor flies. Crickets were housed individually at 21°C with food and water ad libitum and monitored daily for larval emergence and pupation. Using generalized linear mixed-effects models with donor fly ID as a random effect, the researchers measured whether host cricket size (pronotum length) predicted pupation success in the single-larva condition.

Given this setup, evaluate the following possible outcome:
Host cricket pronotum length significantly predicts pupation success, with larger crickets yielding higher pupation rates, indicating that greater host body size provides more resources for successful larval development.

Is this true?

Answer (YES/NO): NO